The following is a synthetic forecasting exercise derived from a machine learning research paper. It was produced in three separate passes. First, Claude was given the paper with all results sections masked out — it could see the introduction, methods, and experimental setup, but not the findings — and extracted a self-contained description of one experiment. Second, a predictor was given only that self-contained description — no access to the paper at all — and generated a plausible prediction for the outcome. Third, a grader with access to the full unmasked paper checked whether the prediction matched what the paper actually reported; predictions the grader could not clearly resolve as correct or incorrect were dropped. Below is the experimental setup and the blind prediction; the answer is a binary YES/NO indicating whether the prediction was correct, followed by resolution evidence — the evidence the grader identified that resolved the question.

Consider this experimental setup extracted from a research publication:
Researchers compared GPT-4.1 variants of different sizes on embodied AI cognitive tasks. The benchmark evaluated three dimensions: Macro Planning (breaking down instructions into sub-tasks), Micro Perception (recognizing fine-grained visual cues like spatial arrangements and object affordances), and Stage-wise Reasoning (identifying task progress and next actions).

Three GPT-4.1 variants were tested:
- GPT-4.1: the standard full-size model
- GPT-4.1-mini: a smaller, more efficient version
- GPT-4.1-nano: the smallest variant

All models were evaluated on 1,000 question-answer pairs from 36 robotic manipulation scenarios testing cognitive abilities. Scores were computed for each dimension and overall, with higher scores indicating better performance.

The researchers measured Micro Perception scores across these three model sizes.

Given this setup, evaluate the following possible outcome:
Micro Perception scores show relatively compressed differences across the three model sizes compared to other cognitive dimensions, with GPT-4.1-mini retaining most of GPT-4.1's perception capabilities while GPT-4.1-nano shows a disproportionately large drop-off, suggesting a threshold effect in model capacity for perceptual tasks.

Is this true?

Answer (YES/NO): NO